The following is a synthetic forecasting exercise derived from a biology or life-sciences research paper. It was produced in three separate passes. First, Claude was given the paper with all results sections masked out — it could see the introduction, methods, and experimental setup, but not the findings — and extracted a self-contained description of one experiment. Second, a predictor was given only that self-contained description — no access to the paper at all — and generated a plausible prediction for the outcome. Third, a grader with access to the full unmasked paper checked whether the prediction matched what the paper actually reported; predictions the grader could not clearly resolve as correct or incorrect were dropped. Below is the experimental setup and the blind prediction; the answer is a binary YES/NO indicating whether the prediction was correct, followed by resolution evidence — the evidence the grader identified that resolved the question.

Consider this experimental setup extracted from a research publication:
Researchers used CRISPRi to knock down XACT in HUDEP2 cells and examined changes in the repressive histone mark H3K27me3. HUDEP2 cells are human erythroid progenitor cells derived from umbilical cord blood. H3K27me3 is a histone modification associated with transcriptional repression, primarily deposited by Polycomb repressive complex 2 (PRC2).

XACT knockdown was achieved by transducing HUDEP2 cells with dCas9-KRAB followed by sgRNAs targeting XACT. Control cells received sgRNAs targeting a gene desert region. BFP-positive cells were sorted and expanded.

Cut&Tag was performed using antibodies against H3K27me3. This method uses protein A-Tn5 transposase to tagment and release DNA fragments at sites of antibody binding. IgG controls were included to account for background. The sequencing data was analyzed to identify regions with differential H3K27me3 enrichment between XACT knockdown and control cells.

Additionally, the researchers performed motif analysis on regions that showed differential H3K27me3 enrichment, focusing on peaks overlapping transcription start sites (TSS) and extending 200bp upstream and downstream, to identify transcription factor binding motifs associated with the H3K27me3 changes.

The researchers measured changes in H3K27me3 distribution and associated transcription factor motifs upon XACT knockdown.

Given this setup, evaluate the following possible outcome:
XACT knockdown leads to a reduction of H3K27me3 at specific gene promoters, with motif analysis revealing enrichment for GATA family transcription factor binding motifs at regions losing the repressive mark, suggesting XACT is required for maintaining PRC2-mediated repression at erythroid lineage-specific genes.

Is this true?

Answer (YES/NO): NO